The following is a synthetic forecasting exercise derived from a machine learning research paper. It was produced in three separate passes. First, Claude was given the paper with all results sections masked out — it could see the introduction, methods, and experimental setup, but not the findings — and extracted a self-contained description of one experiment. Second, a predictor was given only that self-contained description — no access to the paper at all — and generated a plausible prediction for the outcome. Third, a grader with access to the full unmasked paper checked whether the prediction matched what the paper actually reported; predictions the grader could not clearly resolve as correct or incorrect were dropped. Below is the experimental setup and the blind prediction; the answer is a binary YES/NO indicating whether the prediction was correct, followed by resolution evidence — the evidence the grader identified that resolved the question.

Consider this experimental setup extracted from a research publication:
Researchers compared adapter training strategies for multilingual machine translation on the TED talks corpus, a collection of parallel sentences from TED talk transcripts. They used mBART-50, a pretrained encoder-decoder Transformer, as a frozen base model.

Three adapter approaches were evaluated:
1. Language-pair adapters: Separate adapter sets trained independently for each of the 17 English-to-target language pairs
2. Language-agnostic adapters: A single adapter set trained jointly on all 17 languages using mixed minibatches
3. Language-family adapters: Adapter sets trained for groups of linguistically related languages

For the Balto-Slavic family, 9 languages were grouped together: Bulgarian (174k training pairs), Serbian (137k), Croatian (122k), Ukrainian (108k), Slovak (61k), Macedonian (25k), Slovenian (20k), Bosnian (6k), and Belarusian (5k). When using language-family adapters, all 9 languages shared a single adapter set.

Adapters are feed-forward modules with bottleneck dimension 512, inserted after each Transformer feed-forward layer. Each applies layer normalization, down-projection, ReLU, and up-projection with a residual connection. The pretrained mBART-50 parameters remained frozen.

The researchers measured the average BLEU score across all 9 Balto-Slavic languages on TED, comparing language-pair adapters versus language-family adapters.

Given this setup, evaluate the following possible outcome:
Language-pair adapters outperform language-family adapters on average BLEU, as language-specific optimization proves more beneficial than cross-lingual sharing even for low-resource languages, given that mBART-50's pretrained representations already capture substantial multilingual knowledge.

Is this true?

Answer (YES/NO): YES